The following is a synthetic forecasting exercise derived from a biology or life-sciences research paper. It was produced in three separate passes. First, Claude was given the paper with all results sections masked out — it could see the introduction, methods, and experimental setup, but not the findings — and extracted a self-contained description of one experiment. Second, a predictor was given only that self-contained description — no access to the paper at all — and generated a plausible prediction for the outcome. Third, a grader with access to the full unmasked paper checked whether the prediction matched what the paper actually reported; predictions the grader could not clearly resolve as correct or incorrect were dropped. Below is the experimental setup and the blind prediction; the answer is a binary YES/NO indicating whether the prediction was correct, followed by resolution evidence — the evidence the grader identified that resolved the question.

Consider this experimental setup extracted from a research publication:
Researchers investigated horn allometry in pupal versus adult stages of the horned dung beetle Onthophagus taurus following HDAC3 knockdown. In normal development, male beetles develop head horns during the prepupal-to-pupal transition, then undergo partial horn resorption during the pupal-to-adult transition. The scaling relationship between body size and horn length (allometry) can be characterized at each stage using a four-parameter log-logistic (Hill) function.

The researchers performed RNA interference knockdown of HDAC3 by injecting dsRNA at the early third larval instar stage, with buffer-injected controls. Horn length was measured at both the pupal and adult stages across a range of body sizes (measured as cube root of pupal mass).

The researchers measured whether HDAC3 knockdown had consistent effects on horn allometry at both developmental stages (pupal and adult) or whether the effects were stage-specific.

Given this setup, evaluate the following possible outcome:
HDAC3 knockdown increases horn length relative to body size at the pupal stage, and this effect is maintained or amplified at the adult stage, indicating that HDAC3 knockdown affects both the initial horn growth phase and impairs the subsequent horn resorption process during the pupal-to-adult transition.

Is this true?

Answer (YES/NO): NO